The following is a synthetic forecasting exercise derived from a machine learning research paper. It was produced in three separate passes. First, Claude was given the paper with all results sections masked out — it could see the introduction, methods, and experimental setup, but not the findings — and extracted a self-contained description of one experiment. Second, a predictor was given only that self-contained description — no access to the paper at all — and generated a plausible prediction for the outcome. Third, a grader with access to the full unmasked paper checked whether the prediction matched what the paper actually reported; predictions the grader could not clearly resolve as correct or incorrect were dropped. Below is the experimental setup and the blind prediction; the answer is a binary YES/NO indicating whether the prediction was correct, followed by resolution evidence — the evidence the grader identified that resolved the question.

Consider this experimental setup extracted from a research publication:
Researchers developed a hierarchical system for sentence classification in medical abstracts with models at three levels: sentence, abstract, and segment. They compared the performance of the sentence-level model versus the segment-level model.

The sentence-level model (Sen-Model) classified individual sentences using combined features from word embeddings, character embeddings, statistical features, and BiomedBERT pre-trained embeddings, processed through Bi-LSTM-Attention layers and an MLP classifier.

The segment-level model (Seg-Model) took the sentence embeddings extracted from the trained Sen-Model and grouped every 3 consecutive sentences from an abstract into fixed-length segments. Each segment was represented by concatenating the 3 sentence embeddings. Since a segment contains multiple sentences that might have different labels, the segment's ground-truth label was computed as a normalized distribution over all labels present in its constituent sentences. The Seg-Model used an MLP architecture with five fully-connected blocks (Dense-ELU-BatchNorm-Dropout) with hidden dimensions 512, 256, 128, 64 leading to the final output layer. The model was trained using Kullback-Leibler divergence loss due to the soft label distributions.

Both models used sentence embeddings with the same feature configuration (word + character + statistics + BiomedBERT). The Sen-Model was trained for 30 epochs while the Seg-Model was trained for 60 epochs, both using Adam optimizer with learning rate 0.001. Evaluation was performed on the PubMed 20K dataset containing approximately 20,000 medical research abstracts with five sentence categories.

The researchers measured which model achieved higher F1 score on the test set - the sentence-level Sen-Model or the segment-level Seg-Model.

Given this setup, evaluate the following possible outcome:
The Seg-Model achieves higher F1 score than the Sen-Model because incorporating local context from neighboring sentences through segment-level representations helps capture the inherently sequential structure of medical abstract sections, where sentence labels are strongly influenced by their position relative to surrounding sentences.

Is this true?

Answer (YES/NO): NO